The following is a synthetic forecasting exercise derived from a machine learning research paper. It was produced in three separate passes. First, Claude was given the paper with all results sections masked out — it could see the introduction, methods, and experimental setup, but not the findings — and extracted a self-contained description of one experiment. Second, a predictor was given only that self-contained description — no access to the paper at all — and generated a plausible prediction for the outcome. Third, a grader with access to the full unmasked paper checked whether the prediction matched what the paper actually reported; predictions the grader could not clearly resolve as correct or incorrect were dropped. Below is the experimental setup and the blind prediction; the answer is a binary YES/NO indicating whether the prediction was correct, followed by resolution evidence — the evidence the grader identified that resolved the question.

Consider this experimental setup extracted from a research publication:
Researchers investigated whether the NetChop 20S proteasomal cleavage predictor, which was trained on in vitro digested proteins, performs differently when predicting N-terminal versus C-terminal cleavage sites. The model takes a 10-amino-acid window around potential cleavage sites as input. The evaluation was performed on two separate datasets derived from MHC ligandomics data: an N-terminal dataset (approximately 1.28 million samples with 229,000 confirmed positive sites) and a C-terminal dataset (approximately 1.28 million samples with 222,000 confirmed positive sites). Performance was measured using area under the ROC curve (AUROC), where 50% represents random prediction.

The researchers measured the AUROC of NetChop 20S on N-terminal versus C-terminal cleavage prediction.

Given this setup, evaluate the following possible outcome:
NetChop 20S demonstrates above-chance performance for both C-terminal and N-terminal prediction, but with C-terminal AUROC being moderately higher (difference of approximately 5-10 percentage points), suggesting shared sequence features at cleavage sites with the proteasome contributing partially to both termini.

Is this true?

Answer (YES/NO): NO